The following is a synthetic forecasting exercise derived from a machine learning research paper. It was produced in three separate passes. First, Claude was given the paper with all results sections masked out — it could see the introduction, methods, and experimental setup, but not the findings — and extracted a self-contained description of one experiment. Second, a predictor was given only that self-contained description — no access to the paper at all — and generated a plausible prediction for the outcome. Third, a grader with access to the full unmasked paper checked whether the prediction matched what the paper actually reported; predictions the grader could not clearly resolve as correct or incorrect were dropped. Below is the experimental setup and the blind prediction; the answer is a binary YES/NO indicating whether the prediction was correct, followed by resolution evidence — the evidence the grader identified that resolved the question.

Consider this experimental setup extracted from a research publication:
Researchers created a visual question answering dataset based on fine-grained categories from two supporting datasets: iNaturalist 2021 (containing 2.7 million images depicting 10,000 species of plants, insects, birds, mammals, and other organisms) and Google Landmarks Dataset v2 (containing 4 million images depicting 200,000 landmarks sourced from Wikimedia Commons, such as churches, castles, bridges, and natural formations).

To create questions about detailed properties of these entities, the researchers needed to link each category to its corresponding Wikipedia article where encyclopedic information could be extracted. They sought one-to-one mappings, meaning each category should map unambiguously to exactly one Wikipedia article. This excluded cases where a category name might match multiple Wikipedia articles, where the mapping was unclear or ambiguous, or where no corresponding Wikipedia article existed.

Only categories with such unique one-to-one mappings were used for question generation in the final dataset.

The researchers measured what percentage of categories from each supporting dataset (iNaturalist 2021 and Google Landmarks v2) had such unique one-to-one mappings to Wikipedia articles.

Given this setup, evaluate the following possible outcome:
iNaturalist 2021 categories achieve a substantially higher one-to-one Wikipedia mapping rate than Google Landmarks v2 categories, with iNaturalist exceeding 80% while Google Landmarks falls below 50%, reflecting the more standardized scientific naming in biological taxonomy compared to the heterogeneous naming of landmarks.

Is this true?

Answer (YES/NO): NO